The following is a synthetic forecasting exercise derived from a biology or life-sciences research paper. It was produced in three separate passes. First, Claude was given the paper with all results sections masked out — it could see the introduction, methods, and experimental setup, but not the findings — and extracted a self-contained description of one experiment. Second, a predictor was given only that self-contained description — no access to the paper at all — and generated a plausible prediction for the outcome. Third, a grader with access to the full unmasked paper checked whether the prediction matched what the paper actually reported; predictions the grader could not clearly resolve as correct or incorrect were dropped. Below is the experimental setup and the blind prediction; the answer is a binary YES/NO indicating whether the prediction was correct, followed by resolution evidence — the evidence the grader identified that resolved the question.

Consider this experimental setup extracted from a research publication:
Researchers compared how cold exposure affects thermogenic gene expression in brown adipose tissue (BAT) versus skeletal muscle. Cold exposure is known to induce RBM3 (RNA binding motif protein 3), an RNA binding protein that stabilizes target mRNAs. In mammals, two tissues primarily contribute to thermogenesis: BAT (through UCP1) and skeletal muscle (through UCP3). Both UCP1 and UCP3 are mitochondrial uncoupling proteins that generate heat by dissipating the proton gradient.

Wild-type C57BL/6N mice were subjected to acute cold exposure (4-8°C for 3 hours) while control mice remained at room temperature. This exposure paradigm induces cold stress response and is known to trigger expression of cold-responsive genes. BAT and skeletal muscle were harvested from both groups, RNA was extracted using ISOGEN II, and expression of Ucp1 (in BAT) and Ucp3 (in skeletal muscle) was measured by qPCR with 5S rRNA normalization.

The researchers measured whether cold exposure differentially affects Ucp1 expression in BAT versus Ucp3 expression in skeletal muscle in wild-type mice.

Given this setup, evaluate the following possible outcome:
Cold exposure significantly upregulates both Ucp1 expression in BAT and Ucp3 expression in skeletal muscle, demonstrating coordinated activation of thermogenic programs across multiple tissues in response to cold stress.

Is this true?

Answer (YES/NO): NO